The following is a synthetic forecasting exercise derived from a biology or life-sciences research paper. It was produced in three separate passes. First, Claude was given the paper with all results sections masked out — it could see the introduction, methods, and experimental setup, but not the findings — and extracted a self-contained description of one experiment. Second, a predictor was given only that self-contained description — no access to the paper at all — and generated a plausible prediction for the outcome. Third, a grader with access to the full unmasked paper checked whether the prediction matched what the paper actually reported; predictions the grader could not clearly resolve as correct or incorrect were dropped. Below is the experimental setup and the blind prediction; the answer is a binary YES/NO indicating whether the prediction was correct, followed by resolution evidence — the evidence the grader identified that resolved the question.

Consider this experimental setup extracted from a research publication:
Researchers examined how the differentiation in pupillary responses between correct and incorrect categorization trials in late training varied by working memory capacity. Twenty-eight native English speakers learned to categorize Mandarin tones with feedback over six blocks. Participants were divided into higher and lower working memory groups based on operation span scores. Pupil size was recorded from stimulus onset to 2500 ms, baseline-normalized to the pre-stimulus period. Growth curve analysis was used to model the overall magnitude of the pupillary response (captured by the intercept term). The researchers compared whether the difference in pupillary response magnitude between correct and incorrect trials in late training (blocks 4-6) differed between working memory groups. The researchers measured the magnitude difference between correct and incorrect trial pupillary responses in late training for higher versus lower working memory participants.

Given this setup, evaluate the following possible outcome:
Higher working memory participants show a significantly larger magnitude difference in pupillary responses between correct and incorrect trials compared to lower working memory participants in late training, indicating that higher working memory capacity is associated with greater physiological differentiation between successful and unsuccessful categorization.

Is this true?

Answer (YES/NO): YES